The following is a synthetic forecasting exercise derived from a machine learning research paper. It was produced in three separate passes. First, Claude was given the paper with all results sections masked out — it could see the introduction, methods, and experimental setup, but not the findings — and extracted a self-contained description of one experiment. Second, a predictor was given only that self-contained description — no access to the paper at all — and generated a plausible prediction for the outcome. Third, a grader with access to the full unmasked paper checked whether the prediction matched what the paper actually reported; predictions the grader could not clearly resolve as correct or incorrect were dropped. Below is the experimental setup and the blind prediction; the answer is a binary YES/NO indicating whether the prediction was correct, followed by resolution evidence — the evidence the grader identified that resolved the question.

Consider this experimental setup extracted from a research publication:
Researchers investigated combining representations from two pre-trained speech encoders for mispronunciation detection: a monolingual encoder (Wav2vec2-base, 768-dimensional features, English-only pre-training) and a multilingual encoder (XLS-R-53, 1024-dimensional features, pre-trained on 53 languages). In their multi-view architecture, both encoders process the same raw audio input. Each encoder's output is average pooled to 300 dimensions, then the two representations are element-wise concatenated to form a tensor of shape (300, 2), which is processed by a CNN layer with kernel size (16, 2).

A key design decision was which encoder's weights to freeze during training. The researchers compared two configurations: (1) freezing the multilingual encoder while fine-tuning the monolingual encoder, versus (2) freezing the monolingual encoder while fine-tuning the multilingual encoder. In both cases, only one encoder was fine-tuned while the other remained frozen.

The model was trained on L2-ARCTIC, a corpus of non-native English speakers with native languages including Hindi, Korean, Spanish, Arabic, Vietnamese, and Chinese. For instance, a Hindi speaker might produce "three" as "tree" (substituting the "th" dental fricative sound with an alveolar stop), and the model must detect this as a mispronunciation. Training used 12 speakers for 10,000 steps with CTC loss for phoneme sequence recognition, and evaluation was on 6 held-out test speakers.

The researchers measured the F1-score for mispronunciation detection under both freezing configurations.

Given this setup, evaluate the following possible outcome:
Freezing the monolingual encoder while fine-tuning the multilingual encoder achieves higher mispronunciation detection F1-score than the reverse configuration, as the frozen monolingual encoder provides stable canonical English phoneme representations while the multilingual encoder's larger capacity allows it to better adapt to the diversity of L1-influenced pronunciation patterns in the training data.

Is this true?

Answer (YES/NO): YES